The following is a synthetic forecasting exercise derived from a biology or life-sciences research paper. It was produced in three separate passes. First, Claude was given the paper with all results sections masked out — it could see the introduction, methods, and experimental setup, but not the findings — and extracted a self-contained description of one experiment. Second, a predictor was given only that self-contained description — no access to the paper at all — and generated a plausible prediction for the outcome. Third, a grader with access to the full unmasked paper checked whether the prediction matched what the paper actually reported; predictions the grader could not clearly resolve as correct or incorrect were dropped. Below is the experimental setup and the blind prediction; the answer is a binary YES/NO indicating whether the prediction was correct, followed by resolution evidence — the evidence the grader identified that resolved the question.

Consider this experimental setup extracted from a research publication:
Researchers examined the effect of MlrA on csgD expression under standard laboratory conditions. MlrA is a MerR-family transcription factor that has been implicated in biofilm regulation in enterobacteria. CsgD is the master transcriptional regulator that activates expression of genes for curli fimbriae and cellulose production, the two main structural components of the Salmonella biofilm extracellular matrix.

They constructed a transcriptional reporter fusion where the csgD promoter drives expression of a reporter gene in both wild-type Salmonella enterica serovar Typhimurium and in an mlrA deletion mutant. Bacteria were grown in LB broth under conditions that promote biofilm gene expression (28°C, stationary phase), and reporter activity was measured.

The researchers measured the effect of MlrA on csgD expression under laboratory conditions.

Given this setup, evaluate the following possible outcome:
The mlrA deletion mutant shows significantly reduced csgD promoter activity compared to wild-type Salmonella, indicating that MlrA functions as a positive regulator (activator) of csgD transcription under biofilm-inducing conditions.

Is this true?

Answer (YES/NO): YES